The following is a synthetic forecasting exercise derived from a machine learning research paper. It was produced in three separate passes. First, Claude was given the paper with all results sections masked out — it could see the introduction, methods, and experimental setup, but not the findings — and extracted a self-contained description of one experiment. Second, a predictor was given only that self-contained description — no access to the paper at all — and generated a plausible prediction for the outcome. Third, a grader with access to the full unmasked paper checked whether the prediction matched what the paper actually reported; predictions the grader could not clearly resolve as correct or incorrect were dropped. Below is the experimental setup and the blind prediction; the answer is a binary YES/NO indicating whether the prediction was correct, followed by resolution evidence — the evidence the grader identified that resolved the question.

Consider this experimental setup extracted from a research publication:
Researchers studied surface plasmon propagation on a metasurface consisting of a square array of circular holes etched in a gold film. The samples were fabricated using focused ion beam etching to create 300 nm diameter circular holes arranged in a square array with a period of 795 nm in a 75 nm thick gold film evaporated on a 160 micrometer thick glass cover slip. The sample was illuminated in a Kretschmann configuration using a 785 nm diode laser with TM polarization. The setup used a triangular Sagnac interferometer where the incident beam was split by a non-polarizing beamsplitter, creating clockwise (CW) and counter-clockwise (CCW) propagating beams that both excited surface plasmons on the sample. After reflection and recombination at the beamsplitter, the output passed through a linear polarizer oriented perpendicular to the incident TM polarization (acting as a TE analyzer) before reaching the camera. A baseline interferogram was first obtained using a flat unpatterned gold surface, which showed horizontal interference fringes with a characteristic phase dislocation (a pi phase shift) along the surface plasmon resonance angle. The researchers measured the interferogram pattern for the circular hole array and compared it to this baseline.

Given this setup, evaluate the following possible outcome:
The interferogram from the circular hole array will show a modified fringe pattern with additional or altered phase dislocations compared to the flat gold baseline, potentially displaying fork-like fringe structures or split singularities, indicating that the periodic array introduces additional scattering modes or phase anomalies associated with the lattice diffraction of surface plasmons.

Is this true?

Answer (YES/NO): NO